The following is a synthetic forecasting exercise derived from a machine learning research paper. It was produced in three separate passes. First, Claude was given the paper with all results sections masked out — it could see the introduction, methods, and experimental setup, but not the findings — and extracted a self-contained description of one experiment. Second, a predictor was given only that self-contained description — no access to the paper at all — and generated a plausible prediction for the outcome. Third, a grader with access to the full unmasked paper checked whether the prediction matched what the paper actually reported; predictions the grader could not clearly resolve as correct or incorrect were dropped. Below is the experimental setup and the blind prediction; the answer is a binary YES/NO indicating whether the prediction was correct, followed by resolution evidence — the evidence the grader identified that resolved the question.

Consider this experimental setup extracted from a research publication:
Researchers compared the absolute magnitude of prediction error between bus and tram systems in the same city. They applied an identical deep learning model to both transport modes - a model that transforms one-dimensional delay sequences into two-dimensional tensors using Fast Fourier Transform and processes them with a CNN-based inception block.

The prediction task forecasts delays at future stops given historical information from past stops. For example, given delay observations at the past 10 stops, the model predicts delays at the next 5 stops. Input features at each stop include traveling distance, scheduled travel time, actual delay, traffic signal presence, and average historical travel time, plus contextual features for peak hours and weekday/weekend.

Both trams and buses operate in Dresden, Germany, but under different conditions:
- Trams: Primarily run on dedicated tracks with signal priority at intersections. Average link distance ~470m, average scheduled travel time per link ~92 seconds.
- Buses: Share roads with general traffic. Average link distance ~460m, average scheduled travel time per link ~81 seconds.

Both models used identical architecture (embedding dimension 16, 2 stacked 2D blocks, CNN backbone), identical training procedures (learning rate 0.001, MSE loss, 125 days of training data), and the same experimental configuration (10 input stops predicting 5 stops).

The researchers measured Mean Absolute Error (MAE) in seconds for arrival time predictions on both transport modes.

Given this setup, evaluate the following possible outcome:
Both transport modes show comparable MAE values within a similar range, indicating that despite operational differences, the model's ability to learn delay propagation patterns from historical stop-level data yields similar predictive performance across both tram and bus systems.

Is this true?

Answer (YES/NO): YES